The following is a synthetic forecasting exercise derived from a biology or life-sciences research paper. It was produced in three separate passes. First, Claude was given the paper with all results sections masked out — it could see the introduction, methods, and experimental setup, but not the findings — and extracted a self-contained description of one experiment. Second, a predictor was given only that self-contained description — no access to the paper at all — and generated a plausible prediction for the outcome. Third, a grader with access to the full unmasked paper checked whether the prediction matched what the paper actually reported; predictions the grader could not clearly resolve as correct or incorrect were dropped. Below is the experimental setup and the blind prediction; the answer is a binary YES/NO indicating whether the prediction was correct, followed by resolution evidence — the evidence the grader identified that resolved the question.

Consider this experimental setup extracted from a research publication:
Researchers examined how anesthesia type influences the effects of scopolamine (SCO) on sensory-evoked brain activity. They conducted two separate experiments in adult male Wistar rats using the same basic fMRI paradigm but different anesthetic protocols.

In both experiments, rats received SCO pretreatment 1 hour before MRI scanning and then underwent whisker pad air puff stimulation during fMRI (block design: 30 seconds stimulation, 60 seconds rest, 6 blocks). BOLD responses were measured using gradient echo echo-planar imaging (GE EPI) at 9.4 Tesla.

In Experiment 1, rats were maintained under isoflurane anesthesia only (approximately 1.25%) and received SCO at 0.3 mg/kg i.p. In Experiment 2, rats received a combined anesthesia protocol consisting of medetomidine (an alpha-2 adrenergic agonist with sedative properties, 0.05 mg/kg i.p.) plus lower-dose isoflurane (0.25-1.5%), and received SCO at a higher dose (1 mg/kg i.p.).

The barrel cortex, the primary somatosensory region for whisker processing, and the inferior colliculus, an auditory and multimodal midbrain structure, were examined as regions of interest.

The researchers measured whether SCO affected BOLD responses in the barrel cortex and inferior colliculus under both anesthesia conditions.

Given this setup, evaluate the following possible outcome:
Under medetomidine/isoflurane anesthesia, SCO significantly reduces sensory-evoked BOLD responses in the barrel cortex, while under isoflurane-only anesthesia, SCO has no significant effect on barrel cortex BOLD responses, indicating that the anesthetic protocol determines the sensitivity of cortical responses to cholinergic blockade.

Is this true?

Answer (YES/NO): NO